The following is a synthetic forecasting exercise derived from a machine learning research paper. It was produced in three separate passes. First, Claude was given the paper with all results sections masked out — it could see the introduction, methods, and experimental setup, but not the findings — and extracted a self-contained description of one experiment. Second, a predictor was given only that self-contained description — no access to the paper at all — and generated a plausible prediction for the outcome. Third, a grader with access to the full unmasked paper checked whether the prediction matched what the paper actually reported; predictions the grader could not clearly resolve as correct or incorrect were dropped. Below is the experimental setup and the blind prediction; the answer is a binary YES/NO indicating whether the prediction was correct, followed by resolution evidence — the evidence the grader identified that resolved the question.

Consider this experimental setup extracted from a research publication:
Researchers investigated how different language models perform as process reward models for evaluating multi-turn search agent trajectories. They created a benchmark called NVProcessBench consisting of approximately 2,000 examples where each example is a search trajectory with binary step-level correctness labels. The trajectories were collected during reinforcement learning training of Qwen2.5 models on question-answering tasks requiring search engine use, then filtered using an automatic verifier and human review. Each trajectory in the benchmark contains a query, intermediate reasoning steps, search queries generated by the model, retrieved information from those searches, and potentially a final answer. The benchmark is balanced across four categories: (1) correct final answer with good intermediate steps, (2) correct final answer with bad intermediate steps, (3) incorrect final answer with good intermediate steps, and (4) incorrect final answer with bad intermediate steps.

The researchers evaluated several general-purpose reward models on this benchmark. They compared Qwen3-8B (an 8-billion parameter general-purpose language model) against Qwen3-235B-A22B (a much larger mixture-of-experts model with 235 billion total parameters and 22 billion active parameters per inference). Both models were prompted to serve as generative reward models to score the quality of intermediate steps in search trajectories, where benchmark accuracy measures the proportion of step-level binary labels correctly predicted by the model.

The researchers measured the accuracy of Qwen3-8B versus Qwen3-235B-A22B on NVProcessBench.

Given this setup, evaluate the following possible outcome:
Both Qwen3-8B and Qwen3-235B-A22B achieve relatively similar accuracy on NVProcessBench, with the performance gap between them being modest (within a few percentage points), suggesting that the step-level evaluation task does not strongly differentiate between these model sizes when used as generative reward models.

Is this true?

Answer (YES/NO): NO